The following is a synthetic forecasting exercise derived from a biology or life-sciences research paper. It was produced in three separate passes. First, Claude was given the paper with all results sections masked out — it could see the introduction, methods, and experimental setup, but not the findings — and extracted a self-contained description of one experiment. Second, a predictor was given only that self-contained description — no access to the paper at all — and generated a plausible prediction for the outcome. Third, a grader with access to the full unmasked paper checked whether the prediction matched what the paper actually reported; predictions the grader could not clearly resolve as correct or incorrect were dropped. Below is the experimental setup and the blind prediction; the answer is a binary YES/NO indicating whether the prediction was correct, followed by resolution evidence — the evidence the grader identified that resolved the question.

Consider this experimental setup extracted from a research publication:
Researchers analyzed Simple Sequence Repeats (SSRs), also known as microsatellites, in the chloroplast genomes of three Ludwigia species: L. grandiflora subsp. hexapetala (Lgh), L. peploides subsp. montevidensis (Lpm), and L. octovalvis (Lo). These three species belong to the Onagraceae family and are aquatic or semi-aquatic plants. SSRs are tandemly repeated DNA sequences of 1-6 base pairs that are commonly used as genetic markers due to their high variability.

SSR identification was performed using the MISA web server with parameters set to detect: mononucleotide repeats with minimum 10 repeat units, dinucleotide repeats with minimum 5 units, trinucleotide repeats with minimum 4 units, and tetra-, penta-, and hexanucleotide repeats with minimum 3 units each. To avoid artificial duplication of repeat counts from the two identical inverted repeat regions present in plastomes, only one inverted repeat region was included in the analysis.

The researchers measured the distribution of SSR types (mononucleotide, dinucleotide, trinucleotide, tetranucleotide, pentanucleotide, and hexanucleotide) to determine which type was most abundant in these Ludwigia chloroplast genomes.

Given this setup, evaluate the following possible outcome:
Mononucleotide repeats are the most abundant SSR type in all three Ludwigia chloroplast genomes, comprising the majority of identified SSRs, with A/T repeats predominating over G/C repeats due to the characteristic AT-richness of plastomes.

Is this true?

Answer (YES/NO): YES